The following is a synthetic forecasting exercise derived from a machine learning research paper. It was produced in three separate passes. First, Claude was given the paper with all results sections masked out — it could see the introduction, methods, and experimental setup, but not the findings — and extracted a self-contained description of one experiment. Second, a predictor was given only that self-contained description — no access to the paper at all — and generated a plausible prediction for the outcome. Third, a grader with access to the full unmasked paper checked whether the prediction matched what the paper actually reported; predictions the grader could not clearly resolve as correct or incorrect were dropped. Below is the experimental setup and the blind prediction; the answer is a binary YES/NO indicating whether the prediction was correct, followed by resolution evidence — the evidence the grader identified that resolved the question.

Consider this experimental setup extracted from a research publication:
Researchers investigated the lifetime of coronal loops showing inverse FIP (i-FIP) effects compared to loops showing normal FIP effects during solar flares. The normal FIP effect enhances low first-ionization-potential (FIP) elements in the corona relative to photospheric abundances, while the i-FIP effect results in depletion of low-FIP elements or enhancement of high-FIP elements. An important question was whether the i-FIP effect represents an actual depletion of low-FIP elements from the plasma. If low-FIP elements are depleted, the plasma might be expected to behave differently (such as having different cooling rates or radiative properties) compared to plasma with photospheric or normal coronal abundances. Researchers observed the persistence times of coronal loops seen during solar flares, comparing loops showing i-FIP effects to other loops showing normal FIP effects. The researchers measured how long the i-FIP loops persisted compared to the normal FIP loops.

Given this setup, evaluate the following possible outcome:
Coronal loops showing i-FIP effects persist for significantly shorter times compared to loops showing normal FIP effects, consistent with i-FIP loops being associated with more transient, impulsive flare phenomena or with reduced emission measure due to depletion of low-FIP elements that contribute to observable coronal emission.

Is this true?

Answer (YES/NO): NO